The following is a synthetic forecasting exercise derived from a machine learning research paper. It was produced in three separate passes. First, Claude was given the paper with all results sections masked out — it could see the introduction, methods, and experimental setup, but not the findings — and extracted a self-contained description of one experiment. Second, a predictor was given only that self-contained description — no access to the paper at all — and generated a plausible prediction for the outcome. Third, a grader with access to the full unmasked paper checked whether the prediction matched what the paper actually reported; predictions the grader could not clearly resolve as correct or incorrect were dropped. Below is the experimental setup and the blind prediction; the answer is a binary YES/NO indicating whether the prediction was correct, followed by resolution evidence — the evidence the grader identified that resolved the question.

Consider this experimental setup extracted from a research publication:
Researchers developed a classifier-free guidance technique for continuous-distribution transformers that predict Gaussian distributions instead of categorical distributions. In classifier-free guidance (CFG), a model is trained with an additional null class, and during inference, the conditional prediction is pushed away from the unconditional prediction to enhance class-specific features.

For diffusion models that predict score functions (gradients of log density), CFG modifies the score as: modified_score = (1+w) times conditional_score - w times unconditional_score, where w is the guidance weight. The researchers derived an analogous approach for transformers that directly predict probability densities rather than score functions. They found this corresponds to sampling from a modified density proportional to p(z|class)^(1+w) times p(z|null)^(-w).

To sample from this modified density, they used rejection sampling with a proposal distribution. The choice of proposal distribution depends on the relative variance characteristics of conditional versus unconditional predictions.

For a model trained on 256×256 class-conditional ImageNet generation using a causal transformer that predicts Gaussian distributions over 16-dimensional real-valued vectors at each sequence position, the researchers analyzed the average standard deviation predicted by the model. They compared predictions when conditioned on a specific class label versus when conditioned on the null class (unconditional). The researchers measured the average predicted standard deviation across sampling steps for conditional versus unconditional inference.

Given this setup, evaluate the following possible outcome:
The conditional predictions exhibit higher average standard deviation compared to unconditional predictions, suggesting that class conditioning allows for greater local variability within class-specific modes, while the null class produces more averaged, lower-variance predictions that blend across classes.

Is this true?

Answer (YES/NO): NO